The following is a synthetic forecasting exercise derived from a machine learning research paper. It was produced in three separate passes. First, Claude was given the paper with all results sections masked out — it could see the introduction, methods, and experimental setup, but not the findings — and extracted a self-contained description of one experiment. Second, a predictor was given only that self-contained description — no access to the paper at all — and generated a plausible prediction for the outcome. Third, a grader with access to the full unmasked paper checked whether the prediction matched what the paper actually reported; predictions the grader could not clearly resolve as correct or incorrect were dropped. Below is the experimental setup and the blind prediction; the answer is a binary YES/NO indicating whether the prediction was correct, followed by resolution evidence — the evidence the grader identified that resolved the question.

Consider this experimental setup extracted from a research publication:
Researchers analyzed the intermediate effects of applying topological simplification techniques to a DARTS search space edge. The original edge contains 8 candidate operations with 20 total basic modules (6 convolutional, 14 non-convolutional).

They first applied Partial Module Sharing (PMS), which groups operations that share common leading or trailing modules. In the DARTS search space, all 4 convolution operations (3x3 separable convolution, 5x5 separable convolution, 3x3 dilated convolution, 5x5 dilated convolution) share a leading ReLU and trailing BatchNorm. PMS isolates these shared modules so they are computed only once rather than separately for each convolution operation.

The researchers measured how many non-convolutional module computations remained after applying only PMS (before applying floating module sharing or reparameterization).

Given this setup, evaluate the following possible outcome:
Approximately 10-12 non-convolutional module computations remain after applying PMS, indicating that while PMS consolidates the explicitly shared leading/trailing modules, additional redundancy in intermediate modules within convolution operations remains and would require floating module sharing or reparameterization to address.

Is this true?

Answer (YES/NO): NO